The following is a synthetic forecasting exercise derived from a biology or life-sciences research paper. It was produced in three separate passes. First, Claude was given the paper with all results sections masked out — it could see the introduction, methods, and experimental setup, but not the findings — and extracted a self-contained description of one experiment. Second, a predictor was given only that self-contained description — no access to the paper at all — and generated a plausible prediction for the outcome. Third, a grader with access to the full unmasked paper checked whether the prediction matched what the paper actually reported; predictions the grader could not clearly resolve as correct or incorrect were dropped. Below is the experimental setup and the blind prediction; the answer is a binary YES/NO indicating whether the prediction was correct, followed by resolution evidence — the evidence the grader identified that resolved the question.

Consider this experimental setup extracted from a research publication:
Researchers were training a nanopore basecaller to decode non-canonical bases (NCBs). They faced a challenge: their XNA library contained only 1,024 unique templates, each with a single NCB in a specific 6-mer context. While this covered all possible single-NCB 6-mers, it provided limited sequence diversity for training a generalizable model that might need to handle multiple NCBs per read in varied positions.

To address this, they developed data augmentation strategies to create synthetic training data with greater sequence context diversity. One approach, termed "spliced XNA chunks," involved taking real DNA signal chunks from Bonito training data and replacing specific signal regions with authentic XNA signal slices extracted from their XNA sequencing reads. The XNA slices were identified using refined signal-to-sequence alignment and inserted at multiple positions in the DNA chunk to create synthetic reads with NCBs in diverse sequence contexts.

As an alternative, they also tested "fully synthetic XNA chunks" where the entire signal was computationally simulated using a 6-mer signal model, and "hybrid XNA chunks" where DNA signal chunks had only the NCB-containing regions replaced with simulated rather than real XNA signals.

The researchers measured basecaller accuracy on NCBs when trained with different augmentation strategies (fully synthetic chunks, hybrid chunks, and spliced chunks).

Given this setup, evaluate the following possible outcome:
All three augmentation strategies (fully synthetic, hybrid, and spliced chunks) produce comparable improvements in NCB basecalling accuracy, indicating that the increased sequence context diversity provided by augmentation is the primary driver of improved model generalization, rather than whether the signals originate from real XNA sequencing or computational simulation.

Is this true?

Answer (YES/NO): NO